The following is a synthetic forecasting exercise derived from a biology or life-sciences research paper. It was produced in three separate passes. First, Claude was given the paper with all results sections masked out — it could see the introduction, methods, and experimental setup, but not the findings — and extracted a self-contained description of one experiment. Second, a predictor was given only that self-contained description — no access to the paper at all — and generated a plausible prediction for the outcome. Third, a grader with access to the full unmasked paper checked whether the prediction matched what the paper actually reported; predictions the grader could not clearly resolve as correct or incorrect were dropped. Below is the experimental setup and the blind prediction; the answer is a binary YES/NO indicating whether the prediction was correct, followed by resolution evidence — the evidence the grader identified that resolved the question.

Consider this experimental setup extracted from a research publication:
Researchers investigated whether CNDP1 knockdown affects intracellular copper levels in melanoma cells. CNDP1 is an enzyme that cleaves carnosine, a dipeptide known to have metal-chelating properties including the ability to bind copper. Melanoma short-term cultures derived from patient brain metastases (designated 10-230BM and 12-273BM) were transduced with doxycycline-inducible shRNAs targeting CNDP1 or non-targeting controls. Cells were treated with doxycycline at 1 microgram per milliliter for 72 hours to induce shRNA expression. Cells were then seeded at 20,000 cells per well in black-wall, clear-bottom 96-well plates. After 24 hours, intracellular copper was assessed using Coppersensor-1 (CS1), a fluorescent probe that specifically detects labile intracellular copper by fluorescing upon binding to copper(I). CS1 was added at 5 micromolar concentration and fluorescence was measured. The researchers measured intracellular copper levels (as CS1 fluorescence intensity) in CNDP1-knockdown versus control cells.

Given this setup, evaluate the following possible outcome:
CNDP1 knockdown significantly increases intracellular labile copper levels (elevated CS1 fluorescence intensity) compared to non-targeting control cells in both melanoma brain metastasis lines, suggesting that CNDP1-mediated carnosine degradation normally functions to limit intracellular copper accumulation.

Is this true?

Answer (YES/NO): YES